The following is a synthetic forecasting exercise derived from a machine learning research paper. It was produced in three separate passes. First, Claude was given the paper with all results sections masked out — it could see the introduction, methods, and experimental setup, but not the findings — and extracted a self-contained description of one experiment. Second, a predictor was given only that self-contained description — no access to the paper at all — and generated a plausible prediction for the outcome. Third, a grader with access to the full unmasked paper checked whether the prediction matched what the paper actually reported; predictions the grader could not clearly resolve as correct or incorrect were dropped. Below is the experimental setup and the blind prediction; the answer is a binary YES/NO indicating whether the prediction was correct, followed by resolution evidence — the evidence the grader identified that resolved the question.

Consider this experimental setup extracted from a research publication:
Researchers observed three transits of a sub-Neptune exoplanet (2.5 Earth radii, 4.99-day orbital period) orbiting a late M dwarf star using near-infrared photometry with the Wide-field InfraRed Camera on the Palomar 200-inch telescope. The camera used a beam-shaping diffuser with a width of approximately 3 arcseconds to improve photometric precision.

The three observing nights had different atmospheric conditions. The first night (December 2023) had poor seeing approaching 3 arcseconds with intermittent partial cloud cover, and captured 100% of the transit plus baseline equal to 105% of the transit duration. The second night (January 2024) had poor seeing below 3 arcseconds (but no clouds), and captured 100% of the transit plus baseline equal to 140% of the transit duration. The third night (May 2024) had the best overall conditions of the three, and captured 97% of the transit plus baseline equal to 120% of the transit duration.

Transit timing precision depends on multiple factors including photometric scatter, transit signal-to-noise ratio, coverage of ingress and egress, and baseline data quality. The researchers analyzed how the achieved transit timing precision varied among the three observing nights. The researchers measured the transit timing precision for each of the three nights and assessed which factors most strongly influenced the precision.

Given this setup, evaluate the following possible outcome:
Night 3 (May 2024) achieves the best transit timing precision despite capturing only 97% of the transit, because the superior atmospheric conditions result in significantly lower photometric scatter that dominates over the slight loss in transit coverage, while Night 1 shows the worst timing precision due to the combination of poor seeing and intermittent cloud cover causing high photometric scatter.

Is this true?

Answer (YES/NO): YES